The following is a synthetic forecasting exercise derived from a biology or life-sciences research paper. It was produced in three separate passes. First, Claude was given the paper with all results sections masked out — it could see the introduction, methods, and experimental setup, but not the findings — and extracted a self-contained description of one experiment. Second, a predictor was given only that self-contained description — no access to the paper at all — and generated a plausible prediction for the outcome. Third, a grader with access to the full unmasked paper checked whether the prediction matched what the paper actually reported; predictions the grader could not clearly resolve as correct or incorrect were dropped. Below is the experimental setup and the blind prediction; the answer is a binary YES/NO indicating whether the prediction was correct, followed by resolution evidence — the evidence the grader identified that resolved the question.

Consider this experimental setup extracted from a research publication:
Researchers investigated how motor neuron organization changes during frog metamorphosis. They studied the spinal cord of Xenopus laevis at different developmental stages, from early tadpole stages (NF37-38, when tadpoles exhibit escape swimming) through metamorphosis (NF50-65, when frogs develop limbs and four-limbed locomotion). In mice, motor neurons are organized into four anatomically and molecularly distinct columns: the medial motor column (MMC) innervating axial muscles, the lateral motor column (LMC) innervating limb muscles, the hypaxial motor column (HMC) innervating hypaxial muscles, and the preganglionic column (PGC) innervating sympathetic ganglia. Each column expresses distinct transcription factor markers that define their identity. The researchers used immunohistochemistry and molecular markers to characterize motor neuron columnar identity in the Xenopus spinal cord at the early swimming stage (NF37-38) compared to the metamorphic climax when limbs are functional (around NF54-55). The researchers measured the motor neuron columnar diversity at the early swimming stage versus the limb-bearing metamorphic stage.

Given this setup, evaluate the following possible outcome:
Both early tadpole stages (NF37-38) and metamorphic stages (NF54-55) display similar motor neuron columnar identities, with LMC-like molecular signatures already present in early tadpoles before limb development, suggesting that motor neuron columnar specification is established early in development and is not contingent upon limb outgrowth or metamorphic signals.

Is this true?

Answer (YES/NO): NO